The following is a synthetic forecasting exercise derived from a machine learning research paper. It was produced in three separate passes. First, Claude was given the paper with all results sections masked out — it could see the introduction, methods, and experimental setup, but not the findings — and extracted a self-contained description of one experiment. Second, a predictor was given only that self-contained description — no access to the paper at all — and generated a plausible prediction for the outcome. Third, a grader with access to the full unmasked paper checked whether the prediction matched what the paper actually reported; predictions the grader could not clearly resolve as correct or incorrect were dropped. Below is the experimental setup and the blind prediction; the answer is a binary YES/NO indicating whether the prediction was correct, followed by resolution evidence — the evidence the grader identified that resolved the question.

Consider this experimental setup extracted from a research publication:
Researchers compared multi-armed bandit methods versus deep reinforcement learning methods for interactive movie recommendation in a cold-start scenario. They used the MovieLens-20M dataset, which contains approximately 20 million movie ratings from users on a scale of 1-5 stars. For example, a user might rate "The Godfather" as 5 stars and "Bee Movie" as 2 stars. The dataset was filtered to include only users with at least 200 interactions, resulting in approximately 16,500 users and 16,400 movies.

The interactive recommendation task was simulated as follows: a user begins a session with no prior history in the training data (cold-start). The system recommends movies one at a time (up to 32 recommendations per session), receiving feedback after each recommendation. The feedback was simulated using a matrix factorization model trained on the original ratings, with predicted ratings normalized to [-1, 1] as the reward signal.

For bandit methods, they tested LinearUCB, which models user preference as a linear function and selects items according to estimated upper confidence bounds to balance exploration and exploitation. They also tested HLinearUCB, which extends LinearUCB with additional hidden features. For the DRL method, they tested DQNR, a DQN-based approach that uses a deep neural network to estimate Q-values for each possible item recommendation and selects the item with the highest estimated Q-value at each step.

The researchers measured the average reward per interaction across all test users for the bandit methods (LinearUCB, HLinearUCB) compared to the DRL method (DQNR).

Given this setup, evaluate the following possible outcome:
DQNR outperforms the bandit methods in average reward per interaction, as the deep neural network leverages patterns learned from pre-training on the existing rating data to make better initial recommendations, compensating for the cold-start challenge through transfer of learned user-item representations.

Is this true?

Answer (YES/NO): YES